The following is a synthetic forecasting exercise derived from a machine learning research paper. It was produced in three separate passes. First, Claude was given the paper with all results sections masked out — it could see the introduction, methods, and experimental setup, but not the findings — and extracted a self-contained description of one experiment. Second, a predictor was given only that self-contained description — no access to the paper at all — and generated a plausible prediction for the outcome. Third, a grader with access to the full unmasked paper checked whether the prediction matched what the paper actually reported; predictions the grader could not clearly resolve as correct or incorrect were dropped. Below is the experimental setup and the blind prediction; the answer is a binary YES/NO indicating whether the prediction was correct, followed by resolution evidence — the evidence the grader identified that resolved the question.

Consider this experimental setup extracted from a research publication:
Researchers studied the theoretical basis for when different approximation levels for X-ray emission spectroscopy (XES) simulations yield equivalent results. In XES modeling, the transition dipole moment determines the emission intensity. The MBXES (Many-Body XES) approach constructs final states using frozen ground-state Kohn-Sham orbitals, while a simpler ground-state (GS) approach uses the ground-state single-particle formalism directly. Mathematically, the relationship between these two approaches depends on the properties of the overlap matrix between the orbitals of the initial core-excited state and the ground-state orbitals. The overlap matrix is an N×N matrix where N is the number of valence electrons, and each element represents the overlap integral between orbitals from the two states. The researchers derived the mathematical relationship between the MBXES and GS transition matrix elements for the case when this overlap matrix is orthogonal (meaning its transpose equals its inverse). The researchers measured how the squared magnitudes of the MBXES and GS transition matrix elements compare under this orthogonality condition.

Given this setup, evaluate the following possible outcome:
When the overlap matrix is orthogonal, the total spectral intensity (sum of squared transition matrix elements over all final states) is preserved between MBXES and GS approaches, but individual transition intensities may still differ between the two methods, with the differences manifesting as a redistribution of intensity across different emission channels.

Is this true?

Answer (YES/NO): NO